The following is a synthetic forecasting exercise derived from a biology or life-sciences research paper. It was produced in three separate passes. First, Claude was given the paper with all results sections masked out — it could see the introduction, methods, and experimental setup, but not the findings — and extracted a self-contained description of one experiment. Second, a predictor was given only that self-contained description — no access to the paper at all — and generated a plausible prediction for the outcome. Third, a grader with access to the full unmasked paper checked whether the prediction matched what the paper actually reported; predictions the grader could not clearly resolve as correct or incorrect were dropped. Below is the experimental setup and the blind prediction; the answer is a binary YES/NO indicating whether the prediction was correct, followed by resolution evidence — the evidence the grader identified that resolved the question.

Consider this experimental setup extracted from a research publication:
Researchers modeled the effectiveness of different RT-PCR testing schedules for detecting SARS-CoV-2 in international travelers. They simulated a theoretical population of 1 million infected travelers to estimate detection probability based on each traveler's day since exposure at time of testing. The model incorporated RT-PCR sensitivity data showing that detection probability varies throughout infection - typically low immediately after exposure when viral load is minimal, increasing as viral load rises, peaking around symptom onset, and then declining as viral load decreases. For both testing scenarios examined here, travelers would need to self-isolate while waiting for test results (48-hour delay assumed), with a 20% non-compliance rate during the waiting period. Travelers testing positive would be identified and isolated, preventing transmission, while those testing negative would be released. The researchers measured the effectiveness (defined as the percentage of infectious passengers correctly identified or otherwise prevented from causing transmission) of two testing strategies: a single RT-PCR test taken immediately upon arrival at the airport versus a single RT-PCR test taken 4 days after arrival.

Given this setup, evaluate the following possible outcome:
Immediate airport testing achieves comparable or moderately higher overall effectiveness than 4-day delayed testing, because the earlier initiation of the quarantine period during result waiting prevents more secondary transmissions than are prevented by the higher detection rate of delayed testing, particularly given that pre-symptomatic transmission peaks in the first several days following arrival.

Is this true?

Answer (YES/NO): NO